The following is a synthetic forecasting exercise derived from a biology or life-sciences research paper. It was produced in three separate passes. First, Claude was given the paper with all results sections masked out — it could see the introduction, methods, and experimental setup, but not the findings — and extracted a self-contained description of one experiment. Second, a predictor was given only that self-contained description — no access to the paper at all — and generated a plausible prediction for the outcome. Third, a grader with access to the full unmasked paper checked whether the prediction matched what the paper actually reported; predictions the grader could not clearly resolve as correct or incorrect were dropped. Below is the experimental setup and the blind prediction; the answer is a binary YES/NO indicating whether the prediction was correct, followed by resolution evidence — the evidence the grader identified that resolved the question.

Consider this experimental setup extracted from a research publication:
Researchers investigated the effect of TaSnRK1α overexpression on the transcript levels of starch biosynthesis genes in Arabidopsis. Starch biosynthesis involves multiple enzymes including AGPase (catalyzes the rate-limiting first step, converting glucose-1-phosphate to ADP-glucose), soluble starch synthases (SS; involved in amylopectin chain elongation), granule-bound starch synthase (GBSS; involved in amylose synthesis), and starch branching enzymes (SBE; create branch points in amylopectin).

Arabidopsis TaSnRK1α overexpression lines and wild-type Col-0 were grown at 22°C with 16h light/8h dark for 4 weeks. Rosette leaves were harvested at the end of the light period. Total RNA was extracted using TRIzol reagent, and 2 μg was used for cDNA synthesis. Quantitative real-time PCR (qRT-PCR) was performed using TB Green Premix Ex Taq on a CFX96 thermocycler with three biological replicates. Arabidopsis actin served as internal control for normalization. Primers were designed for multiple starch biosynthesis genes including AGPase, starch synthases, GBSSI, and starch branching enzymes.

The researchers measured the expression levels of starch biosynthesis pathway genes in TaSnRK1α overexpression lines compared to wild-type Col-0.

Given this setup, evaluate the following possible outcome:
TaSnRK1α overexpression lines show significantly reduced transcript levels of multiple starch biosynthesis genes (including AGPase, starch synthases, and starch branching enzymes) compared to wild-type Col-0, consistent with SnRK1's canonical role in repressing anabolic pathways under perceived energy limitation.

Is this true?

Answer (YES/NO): NO